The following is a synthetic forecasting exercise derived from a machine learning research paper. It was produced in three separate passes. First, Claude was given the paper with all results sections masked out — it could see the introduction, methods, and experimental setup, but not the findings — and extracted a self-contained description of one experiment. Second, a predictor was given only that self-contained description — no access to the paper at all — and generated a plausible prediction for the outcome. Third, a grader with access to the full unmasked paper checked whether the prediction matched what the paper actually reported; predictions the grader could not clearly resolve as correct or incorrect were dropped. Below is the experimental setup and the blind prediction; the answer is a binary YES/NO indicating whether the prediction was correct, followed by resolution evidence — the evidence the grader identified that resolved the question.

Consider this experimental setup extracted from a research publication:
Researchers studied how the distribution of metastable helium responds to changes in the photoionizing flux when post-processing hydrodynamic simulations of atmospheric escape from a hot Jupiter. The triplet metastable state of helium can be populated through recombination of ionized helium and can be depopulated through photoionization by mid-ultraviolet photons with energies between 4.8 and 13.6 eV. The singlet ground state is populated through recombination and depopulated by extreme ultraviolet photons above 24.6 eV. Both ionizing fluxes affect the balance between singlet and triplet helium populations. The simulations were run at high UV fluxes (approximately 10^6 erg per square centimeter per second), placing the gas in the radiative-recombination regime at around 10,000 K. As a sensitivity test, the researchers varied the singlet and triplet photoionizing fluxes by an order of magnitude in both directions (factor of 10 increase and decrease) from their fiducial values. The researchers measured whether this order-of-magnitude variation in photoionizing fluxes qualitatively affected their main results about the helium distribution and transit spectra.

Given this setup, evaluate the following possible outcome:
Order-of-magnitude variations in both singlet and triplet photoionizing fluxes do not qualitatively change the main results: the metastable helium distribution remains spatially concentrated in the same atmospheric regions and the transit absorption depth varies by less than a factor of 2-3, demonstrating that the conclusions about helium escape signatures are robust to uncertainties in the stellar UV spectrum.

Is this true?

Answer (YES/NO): NO